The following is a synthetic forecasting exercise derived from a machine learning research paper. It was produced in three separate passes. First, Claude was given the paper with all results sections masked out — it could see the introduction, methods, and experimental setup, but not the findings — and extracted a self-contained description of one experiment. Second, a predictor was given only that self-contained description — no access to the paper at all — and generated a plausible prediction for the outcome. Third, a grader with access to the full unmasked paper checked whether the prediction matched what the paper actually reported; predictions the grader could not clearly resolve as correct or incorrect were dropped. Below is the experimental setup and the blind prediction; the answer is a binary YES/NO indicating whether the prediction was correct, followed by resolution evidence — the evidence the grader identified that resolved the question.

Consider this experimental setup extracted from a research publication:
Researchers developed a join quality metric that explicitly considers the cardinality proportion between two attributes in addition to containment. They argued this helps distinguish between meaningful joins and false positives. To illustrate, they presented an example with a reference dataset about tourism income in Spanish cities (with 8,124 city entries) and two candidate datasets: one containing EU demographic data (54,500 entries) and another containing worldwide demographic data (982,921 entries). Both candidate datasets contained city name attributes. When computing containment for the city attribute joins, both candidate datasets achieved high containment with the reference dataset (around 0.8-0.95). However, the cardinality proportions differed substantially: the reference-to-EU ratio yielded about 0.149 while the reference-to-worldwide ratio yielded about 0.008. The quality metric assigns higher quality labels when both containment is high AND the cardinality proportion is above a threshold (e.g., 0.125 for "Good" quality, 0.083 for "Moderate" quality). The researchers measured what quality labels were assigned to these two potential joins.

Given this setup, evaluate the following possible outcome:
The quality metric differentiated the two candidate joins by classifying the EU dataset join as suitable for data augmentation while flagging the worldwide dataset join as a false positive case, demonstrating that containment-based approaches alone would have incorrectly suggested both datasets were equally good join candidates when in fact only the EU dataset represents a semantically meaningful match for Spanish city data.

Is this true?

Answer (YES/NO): NO